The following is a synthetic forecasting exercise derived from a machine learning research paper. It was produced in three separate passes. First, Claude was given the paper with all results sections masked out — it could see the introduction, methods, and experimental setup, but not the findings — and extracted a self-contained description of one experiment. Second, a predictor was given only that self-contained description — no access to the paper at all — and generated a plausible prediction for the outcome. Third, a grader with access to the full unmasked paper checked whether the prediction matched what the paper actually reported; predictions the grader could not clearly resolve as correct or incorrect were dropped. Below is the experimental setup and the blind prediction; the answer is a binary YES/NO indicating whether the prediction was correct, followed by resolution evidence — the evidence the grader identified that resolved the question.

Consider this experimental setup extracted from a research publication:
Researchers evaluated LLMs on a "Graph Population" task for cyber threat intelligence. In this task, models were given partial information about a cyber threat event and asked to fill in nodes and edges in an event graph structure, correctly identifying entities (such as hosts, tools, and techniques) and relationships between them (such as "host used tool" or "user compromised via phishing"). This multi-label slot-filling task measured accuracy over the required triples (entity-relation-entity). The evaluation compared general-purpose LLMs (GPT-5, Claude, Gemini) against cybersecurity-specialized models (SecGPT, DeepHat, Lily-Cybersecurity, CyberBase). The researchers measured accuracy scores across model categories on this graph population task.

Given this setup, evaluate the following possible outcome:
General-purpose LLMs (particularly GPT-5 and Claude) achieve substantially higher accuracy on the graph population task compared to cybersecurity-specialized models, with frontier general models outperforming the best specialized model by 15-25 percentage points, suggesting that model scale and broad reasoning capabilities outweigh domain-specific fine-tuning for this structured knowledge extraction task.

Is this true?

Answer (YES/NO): NO